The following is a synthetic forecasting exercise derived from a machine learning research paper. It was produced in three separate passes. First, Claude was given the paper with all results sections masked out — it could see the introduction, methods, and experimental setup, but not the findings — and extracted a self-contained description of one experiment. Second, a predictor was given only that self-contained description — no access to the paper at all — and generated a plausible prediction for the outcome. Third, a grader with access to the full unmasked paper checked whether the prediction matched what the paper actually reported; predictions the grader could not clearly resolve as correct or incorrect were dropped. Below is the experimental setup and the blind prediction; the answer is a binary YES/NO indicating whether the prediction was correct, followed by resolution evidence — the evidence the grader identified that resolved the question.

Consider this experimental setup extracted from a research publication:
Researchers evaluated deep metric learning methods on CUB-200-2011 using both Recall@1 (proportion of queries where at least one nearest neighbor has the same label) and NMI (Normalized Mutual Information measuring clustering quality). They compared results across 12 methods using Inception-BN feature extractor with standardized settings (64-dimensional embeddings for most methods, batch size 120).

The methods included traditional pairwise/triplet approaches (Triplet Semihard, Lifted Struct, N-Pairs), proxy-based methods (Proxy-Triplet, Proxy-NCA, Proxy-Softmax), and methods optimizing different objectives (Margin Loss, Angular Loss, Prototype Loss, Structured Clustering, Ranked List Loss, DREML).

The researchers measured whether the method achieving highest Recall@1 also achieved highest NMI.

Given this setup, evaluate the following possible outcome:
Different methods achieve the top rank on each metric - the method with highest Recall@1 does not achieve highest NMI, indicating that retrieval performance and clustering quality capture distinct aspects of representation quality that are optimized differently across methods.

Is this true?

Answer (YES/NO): NO